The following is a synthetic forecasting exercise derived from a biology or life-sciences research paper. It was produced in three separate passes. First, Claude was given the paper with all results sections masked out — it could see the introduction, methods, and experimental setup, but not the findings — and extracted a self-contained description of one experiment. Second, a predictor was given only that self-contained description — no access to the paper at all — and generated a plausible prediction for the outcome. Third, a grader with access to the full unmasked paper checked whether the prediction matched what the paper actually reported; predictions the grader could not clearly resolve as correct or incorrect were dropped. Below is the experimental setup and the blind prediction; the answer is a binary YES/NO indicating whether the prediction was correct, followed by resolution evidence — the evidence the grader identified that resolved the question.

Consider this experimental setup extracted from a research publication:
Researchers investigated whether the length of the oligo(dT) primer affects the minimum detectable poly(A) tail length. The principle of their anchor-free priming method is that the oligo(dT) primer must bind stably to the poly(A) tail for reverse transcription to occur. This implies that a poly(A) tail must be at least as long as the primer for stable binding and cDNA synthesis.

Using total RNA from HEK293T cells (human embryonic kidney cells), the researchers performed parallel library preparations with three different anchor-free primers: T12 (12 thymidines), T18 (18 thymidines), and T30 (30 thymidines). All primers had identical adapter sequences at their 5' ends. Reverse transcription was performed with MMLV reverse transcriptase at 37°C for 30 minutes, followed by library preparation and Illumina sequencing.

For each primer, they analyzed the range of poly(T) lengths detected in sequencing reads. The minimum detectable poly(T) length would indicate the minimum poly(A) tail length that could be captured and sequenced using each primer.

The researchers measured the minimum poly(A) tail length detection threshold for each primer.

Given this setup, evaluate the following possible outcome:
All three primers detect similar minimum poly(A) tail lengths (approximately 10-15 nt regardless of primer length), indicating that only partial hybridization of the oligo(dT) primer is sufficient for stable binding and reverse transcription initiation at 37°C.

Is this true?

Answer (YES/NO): NO